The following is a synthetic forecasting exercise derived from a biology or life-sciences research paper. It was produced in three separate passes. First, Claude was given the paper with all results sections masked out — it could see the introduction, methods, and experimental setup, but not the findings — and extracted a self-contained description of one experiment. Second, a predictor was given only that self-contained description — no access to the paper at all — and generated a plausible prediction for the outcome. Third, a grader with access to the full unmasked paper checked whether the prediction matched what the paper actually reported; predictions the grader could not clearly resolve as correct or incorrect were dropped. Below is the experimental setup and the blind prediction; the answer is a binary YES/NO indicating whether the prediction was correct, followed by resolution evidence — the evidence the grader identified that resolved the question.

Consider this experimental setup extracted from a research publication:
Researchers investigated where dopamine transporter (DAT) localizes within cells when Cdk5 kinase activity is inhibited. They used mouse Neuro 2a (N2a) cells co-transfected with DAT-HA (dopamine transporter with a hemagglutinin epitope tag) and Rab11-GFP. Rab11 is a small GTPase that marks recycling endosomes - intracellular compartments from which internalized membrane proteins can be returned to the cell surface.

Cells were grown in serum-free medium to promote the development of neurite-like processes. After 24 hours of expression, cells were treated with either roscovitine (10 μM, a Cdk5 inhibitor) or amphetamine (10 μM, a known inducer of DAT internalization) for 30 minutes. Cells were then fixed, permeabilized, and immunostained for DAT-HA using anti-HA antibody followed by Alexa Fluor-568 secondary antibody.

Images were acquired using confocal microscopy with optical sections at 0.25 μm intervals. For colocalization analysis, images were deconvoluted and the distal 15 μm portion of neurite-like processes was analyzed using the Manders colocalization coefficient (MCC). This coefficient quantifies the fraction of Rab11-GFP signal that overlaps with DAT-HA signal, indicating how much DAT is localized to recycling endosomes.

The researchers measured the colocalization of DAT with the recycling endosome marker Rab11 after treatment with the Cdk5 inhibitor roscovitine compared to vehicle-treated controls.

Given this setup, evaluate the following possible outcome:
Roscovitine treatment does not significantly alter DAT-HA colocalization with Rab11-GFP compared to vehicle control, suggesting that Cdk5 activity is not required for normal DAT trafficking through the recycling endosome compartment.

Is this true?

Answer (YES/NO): NO